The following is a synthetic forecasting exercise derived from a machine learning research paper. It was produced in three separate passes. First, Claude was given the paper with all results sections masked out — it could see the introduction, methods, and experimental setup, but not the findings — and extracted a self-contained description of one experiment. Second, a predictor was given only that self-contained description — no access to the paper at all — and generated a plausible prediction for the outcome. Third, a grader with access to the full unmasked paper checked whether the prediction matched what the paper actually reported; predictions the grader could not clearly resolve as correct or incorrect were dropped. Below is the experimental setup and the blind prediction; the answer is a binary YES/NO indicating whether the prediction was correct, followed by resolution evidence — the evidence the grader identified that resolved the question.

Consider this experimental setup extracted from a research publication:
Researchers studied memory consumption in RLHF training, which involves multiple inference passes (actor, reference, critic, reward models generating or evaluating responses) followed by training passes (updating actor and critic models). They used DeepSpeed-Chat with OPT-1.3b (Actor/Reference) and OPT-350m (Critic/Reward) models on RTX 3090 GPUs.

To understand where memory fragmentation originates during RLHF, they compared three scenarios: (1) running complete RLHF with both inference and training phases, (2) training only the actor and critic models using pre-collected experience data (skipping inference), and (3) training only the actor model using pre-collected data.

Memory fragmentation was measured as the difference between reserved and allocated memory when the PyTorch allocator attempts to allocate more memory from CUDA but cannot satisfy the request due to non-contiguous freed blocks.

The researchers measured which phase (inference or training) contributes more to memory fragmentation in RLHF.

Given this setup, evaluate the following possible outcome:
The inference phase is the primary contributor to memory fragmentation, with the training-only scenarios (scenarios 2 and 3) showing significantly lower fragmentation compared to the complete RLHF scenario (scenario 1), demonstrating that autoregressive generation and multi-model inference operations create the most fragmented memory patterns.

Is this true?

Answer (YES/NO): YES